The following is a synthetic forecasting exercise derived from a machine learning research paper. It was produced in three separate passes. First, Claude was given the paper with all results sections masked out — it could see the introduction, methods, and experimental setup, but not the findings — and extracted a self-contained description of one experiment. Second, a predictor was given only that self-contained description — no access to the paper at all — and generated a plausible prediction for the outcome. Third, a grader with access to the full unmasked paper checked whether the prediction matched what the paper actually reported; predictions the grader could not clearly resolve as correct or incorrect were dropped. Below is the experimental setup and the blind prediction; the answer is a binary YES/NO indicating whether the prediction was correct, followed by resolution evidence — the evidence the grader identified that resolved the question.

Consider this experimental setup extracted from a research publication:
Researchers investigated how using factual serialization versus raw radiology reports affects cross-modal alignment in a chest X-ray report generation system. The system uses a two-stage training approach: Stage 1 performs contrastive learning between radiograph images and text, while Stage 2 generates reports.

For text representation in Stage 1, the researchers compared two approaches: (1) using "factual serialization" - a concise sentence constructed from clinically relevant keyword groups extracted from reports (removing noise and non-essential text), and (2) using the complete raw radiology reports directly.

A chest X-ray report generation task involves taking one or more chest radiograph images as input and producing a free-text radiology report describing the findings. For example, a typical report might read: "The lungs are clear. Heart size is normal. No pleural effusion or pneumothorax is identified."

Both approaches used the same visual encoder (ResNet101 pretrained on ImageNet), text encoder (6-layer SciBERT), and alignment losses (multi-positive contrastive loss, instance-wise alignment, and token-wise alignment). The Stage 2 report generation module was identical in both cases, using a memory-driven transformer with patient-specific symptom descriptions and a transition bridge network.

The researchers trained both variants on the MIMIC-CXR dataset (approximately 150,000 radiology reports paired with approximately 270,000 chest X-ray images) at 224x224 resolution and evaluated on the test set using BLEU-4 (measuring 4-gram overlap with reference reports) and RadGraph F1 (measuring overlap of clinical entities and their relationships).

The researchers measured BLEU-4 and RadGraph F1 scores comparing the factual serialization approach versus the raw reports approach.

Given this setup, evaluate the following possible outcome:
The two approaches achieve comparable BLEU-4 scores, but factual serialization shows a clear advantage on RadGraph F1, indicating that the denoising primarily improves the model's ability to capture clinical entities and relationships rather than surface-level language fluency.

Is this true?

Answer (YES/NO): NO